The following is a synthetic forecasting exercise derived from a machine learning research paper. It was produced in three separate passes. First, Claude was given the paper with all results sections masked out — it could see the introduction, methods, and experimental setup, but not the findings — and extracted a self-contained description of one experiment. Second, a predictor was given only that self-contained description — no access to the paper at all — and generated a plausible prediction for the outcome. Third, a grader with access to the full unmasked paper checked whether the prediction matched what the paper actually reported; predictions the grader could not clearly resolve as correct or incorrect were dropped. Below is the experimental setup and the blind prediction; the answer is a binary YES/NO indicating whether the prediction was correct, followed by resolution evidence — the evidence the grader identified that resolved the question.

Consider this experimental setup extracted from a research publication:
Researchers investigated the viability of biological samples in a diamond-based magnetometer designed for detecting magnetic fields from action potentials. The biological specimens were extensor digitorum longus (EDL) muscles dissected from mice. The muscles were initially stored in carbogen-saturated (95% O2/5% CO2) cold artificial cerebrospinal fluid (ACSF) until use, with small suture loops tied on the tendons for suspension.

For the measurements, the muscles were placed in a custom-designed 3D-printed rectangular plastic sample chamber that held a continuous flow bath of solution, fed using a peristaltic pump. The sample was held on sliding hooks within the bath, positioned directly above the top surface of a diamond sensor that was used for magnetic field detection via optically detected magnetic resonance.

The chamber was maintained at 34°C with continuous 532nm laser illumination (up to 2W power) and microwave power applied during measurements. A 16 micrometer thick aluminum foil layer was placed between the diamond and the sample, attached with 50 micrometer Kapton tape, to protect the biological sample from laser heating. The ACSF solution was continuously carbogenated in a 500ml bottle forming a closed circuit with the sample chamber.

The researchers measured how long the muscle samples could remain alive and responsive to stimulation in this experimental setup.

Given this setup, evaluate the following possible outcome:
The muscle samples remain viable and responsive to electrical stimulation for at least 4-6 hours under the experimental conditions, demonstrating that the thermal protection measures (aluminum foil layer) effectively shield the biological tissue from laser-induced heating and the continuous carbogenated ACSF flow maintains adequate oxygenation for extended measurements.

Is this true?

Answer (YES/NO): YES